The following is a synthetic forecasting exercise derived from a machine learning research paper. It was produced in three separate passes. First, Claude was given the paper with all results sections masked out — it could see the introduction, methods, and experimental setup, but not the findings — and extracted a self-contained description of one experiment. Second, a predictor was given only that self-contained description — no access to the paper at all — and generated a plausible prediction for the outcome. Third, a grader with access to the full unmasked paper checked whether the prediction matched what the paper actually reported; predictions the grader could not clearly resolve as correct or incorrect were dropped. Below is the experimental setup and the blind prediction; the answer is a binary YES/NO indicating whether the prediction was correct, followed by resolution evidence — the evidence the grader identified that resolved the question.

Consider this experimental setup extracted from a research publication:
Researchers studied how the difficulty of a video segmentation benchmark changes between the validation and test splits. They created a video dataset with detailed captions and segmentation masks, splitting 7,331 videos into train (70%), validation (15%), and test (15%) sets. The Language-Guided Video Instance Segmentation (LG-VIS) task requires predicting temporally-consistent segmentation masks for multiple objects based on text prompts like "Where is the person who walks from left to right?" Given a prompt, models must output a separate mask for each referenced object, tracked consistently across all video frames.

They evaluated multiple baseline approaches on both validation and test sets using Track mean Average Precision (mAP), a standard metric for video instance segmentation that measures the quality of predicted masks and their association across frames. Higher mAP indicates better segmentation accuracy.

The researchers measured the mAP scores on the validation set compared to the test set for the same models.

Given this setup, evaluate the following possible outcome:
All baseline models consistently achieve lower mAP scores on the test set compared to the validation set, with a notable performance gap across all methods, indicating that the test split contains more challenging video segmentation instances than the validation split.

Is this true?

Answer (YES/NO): YES